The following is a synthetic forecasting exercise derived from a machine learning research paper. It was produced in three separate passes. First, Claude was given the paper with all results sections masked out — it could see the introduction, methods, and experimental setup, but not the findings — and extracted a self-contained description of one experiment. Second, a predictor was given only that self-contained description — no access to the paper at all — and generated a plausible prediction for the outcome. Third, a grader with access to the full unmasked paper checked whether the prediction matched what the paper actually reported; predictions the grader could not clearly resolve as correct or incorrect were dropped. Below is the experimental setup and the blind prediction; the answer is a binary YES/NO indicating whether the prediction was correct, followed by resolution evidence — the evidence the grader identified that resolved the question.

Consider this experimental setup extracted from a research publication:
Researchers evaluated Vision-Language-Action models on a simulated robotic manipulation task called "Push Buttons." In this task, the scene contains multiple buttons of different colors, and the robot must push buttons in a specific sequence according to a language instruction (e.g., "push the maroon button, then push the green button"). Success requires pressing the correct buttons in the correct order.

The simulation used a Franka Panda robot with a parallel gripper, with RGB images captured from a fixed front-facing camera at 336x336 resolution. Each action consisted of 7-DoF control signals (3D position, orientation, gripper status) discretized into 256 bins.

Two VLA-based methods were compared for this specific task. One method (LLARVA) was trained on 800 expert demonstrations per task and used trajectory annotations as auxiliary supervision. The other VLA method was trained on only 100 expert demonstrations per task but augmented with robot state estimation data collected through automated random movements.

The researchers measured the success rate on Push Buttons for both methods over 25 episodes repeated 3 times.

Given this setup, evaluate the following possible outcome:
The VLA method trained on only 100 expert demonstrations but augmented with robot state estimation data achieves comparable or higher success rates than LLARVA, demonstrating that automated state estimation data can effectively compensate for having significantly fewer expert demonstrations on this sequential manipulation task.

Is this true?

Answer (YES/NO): YES